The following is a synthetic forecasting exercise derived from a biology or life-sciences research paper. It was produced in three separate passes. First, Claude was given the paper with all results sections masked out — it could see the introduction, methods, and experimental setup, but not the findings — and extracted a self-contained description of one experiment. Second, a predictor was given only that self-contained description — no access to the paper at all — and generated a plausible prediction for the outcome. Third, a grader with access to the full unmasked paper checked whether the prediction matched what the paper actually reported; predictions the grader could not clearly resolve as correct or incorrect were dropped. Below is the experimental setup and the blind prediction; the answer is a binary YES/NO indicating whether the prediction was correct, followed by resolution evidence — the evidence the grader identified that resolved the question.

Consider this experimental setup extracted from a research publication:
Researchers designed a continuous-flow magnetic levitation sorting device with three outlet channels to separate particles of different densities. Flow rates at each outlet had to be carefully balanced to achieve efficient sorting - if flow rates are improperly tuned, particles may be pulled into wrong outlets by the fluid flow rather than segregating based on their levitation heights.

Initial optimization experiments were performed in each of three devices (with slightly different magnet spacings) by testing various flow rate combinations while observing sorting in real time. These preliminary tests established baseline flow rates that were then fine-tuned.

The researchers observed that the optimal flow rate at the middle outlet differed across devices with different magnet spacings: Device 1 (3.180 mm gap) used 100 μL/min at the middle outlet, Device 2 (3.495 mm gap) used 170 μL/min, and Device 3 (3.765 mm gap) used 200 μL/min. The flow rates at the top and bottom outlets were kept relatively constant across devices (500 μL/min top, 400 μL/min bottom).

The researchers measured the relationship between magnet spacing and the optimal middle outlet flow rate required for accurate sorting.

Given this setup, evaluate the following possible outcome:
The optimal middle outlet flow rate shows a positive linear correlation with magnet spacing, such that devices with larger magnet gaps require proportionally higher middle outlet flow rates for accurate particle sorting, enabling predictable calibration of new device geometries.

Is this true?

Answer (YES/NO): NO